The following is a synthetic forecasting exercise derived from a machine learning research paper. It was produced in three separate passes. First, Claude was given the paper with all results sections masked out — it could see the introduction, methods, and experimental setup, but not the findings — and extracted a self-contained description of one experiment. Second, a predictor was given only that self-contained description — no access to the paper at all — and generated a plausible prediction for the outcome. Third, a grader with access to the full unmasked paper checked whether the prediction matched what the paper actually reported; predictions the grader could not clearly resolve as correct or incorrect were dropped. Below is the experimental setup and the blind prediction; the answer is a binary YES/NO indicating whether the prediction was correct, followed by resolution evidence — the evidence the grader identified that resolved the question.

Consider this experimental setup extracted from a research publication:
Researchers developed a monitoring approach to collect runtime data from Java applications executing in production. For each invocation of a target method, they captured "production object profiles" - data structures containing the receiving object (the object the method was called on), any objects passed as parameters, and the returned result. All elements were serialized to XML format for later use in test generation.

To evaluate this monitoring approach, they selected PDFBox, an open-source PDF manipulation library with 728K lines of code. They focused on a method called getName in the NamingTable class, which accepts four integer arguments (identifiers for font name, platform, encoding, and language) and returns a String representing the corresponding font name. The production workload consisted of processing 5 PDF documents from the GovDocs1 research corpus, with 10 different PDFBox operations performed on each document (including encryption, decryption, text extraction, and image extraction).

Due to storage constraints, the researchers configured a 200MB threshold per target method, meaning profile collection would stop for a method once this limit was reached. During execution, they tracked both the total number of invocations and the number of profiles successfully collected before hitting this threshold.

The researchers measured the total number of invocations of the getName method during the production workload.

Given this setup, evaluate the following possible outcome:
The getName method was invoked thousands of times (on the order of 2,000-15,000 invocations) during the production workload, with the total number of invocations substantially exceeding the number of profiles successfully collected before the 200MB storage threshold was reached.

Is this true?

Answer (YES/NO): NO